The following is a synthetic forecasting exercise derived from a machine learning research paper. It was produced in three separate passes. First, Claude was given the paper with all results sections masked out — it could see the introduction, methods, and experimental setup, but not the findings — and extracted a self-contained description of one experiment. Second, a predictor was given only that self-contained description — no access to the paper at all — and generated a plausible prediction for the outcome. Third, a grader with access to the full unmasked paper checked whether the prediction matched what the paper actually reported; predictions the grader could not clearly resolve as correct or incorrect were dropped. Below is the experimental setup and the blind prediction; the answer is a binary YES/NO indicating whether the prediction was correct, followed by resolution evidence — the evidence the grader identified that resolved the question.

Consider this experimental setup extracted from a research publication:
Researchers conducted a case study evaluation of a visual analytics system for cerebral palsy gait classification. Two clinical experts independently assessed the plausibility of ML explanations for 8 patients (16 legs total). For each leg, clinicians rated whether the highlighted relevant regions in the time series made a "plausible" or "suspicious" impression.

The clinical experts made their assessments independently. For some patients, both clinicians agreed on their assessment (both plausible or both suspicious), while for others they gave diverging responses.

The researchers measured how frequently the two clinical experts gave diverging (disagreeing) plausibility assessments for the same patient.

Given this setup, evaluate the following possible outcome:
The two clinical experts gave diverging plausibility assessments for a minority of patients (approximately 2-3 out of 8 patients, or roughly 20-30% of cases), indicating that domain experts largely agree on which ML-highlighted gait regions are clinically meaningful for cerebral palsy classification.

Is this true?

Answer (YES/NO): NO